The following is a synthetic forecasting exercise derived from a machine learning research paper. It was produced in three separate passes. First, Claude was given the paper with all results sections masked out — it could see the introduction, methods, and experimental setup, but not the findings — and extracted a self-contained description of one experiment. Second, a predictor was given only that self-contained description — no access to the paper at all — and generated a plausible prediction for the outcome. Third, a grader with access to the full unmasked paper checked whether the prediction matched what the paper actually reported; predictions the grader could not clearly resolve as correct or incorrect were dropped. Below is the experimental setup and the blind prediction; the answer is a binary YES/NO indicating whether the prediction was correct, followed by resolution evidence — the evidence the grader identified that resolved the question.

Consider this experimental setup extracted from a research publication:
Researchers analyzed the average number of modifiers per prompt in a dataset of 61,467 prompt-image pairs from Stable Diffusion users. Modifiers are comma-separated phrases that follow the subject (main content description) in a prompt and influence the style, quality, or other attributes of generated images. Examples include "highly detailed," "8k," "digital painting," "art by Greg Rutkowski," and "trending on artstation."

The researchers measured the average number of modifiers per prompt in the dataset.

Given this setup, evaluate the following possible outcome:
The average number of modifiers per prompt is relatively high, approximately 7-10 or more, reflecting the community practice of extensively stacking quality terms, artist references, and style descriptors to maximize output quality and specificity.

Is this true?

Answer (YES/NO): YES